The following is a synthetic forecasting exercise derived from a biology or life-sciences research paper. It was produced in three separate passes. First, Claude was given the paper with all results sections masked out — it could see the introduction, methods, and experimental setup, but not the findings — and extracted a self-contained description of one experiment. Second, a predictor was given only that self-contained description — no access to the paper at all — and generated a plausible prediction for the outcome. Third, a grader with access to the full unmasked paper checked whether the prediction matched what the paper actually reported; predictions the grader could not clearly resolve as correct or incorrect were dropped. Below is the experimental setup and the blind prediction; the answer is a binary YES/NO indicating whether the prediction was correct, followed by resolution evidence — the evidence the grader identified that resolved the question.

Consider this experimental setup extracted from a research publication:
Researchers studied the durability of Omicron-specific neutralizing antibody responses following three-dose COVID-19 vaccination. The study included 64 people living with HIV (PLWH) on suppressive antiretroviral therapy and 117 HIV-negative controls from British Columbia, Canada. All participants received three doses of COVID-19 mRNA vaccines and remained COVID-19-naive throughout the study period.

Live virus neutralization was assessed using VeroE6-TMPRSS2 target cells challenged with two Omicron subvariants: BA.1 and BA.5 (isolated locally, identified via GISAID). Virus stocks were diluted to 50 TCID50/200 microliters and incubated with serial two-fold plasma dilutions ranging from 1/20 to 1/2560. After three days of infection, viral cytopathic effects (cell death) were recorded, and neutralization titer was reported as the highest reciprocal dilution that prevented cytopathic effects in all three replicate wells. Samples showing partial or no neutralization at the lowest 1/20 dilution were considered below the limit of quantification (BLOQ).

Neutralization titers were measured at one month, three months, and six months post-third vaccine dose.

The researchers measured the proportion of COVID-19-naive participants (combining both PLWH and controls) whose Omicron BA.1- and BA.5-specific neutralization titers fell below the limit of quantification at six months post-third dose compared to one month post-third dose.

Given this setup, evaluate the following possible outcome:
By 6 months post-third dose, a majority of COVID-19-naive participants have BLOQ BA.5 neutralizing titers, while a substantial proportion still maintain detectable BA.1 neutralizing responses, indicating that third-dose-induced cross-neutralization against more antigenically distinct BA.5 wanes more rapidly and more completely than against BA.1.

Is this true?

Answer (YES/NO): NO